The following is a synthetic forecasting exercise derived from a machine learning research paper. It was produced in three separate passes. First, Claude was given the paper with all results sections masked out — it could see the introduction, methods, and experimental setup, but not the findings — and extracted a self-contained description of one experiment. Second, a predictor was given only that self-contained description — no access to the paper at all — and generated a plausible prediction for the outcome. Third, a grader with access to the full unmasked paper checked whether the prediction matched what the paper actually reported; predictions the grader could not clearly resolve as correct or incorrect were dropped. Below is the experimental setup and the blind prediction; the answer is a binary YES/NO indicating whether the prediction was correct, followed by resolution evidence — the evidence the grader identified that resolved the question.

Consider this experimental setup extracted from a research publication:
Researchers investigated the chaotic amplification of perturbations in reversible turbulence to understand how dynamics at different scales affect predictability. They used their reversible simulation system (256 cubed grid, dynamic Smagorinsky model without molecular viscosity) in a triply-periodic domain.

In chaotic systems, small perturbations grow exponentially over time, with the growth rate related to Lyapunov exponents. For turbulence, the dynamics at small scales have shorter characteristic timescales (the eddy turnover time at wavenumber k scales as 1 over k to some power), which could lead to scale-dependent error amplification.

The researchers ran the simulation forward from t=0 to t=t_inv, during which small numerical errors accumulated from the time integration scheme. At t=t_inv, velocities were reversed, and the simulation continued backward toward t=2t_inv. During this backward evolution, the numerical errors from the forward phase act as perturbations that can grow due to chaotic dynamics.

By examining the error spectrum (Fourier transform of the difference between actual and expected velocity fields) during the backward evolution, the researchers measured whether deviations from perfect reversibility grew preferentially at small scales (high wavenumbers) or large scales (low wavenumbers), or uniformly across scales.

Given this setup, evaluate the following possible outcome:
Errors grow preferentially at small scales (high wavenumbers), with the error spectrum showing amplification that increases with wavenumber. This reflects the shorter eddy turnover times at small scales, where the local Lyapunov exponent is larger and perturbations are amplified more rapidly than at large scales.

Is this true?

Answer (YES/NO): NO